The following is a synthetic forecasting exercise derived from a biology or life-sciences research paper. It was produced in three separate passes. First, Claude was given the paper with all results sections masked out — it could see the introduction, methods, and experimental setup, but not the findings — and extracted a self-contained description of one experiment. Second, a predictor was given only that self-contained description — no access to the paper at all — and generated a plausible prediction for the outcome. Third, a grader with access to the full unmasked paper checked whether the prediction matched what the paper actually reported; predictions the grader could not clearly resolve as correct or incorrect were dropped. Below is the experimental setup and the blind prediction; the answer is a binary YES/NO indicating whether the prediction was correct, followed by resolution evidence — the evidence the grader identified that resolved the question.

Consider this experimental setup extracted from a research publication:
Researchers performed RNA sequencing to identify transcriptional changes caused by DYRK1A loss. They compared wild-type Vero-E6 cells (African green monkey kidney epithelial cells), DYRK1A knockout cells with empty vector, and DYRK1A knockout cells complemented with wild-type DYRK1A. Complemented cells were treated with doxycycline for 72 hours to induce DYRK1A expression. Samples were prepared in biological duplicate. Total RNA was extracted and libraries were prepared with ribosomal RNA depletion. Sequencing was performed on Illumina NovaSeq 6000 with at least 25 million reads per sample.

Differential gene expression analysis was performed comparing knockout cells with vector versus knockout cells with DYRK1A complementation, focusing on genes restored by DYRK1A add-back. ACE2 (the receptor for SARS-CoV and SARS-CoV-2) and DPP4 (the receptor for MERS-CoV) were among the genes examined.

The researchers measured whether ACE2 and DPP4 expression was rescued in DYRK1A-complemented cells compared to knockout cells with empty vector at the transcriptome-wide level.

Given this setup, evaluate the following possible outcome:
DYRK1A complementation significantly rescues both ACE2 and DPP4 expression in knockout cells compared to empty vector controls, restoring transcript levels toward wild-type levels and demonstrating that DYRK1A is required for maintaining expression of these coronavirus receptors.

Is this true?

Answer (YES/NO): YES